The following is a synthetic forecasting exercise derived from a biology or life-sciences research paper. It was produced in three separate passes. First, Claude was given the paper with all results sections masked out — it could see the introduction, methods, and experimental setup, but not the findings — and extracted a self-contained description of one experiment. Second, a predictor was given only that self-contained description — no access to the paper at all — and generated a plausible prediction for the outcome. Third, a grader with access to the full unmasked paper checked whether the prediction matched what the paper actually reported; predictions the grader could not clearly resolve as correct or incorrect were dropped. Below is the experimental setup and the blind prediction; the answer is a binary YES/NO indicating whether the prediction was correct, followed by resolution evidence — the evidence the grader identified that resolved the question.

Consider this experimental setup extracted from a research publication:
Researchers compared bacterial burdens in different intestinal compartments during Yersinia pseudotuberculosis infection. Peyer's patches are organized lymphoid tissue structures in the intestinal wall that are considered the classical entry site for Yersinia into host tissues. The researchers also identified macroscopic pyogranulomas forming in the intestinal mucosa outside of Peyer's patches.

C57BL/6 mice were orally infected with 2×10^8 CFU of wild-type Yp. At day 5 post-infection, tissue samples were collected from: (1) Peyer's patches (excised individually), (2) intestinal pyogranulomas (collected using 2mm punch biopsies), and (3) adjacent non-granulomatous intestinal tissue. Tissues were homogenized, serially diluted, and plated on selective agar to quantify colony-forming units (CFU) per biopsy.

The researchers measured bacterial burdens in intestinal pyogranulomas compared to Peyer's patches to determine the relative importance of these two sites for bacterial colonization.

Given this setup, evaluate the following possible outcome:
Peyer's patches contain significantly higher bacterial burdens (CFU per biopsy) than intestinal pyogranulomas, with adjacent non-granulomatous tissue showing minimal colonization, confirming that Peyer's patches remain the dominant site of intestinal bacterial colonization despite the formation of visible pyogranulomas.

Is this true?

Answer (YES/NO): NO